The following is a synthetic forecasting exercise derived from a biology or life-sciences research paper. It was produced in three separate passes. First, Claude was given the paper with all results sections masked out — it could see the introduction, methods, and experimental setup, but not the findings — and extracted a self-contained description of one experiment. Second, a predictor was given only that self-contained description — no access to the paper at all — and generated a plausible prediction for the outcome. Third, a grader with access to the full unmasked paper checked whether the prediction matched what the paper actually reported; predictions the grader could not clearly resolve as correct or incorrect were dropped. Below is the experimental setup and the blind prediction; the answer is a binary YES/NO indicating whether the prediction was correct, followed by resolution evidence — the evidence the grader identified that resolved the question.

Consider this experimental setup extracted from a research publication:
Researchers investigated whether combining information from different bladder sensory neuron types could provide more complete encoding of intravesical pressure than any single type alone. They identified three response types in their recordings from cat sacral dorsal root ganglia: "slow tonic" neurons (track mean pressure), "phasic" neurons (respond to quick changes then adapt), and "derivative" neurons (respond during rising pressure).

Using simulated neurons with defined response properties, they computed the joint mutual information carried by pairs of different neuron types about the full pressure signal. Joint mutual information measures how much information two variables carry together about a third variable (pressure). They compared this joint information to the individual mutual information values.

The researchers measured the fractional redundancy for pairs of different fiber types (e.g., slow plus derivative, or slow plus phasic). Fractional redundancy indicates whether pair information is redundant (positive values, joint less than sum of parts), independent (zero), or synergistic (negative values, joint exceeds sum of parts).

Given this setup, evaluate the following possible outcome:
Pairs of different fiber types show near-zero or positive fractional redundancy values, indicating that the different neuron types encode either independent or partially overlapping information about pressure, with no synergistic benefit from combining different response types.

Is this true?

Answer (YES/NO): YES